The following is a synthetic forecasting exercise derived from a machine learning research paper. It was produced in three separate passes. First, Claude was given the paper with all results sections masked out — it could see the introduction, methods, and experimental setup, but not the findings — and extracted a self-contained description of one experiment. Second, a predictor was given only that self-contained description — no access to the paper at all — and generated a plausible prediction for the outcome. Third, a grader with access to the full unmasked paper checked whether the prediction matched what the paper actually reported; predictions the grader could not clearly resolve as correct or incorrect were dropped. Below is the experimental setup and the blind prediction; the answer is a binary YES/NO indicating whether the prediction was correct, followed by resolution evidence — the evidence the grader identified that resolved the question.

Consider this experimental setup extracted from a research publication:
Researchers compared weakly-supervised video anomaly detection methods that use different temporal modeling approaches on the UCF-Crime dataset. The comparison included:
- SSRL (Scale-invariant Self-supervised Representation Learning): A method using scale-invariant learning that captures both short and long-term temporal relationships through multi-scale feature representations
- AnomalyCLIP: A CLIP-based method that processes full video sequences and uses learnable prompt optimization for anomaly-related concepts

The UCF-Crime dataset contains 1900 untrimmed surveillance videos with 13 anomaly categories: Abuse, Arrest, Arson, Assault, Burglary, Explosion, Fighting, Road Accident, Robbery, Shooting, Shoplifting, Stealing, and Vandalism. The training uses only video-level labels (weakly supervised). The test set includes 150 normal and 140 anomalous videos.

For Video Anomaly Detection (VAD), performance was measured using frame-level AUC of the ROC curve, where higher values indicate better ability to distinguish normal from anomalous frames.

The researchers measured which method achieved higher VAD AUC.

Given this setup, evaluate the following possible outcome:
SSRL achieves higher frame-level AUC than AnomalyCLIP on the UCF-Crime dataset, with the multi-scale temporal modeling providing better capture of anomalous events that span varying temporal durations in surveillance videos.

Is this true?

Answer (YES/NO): YES